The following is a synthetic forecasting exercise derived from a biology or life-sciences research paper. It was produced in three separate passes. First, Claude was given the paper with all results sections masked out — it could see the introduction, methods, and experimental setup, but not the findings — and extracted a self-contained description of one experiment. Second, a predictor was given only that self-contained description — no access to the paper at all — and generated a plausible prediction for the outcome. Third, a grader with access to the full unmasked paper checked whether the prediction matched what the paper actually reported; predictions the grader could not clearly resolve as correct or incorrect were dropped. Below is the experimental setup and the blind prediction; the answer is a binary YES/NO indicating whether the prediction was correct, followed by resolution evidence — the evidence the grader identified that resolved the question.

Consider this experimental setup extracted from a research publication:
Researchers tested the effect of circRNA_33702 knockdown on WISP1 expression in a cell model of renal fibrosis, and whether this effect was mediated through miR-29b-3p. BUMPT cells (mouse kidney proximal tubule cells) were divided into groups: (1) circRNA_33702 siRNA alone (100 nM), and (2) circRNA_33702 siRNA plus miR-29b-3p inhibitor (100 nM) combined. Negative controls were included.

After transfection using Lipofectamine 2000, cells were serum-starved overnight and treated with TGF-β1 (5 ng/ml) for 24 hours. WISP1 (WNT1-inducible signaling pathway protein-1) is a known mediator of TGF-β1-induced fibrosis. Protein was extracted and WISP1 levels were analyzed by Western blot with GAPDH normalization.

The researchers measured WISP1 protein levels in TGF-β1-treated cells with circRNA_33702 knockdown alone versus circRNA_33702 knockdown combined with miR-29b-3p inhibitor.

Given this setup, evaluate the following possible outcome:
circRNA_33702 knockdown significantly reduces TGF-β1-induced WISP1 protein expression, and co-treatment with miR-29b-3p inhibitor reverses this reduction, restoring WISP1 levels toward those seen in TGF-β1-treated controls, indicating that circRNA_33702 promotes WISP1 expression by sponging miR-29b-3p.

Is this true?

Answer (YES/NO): YES